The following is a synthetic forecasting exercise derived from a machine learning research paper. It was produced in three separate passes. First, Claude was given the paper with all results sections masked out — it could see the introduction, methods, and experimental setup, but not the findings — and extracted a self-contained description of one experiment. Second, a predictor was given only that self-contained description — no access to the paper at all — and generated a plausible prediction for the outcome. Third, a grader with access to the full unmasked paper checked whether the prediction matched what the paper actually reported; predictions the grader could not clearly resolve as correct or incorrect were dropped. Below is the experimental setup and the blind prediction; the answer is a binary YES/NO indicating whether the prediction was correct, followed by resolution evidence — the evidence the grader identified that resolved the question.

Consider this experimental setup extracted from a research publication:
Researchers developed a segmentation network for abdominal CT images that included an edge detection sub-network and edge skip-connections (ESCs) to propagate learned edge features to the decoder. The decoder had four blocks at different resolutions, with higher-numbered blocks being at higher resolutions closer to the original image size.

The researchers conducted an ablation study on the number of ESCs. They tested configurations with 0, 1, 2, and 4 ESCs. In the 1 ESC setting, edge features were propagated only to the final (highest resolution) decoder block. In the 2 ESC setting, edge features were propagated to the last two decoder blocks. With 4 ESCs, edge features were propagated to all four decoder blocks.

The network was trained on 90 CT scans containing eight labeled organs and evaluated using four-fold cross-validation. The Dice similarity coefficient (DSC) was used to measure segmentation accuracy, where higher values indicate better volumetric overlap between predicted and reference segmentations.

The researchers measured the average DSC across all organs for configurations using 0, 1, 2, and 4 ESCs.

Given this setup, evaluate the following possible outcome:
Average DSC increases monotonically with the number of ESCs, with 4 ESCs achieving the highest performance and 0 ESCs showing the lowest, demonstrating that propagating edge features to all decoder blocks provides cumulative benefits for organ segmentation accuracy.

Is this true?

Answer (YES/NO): YES